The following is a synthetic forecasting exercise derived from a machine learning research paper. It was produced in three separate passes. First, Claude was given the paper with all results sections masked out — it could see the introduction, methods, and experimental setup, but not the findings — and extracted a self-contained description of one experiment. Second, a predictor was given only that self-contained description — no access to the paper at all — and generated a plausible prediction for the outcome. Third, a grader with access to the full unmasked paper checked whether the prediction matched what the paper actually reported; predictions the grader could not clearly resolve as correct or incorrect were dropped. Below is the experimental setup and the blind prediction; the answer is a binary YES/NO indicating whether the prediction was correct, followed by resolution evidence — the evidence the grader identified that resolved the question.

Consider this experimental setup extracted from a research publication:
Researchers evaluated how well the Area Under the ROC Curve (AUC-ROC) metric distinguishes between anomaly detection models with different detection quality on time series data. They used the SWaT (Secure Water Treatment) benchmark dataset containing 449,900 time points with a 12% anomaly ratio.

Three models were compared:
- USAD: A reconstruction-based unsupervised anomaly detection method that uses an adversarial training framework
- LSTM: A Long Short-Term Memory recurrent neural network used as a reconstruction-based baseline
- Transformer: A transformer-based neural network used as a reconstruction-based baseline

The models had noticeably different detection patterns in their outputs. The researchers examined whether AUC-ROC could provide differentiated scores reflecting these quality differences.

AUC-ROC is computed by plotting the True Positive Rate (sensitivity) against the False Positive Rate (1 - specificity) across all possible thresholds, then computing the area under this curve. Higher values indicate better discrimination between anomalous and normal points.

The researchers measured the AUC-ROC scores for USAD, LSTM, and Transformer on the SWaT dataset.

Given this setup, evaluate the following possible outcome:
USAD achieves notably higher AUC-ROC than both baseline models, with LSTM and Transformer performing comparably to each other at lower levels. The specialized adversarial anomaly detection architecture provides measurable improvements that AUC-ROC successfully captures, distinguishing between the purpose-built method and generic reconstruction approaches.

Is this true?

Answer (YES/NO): NO